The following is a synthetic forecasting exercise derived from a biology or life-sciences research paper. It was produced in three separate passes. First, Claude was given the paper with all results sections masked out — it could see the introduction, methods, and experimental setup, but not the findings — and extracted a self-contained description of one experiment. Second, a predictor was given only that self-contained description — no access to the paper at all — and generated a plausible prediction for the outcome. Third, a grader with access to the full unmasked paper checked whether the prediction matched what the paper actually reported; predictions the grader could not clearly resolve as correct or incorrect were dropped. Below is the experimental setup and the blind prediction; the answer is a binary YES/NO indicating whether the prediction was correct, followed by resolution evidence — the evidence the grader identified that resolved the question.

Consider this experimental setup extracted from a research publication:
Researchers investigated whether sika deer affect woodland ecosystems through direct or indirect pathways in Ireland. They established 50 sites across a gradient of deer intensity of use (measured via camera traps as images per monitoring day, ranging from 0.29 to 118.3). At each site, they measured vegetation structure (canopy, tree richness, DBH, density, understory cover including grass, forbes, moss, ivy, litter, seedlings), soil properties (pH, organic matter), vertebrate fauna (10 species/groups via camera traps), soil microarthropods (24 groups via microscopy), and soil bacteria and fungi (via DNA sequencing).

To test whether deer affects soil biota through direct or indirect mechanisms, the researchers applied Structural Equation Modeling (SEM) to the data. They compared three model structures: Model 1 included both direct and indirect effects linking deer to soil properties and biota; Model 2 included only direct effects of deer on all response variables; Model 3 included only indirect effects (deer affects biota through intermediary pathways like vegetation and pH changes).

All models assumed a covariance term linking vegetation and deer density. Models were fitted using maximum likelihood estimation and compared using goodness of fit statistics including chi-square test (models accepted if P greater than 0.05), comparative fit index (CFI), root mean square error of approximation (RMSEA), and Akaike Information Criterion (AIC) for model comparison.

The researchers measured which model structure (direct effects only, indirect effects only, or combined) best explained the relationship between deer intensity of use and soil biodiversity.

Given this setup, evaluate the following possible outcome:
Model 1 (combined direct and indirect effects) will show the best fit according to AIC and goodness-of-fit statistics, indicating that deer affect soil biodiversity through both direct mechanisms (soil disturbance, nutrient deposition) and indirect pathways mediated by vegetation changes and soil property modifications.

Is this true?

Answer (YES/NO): NO